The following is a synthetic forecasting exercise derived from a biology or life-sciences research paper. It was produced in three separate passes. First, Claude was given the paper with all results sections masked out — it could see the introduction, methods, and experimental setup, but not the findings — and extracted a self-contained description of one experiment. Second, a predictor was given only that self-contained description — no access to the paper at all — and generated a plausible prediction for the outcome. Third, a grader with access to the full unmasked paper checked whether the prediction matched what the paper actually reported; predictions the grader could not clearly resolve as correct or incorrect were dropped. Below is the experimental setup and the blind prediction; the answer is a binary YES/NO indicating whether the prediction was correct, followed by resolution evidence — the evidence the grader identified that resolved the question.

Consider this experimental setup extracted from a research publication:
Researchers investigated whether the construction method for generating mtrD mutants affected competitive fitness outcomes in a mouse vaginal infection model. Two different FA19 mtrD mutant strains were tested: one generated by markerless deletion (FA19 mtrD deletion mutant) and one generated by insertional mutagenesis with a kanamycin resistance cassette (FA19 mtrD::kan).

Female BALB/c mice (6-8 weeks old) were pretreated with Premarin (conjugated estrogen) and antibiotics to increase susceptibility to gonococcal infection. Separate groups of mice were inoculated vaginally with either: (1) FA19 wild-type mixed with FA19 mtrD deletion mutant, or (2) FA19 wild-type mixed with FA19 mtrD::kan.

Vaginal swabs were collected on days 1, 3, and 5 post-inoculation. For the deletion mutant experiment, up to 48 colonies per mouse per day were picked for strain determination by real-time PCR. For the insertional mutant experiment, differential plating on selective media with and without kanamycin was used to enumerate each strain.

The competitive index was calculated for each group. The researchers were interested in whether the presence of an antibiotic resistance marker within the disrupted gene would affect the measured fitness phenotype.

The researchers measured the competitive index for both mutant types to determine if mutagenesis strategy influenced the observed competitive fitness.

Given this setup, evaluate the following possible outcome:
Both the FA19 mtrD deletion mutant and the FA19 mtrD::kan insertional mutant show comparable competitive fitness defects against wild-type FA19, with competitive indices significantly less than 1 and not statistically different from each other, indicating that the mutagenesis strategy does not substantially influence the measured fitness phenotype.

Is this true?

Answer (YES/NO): NO